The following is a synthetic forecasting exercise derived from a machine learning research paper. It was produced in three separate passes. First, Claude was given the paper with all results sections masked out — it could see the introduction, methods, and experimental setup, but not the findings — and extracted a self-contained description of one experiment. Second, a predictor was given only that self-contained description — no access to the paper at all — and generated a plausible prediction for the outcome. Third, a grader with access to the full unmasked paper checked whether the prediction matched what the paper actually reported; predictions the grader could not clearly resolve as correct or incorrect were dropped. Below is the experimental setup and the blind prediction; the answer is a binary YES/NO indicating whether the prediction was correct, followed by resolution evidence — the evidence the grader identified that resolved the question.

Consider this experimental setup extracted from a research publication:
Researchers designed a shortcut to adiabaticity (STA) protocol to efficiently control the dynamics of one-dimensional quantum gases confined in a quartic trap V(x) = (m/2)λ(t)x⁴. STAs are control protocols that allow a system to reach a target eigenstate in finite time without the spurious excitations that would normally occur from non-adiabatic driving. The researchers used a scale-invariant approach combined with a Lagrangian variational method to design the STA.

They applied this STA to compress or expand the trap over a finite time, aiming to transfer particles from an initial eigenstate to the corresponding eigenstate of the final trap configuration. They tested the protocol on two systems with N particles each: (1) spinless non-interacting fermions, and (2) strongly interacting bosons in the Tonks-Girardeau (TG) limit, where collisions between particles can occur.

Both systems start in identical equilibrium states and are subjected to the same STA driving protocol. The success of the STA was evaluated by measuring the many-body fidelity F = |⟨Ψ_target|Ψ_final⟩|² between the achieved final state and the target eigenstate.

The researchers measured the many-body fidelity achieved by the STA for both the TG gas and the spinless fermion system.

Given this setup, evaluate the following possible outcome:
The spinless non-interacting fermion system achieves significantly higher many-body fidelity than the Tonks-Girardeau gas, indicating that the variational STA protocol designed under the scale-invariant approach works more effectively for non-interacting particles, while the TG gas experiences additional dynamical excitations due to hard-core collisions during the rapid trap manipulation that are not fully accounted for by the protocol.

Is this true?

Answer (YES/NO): NO